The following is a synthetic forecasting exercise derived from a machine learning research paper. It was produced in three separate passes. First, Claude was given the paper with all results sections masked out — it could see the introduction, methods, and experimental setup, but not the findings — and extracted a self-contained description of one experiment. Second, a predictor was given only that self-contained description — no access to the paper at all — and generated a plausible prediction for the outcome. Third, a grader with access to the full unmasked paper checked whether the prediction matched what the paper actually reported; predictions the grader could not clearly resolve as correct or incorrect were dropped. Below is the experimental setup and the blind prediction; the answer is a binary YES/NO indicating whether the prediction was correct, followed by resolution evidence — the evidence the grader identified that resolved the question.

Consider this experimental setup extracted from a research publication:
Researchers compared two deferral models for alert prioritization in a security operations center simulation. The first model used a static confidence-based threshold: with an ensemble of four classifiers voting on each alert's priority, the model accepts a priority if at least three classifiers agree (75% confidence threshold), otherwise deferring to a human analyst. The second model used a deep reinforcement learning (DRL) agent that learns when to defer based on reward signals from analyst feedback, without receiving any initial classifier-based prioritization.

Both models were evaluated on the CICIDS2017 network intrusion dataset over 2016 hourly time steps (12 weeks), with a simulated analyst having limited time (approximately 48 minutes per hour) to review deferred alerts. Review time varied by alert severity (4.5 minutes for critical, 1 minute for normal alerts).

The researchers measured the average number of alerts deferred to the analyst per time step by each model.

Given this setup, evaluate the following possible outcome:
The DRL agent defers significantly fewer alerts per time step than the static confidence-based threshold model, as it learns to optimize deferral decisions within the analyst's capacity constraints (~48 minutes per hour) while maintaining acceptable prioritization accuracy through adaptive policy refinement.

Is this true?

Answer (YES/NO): NO